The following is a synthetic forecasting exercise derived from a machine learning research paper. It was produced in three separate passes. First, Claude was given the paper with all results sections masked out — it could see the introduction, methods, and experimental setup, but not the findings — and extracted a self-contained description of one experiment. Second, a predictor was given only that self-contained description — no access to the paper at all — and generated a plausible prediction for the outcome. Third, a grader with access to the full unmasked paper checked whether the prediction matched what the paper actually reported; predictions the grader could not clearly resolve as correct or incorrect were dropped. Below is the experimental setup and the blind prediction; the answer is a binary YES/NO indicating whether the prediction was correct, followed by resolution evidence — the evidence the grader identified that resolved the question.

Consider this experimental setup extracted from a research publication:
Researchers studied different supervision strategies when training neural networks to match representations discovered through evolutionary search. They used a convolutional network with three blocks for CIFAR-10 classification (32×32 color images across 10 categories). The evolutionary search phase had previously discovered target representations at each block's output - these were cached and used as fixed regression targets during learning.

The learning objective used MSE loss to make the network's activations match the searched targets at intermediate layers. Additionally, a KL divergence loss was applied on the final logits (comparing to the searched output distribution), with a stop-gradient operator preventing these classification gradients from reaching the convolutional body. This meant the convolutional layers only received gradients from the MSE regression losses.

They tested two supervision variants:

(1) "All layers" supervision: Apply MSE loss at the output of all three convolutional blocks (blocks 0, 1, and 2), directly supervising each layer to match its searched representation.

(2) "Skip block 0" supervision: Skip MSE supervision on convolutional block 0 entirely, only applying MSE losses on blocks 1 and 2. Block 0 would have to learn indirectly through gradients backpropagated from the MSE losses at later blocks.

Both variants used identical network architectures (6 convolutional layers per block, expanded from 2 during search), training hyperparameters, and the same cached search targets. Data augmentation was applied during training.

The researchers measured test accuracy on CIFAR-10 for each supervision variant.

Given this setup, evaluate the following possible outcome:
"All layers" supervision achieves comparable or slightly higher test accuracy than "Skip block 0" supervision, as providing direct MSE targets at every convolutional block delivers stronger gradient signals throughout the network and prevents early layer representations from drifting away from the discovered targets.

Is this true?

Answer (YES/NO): NO